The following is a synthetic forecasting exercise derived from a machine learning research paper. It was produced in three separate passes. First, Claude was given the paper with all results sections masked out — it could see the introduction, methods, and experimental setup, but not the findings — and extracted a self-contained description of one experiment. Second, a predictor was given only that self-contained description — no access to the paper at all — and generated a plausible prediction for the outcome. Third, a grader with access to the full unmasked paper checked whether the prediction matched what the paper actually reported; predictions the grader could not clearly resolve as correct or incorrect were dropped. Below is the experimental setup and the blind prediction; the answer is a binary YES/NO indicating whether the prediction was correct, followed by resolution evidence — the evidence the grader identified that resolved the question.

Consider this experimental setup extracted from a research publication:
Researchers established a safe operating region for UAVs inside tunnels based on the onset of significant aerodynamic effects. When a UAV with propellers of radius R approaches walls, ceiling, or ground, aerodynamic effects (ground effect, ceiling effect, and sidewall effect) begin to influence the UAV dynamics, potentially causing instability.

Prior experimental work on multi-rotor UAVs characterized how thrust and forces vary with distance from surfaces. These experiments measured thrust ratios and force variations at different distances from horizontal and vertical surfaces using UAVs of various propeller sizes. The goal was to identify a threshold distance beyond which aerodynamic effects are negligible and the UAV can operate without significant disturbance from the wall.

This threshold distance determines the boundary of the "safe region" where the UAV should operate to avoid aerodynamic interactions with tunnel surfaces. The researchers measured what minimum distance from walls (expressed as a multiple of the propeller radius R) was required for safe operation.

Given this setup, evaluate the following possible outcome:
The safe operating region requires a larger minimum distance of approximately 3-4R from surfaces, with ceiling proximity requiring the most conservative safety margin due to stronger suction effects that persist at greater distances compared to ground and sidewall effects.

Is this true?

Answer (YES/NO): NO